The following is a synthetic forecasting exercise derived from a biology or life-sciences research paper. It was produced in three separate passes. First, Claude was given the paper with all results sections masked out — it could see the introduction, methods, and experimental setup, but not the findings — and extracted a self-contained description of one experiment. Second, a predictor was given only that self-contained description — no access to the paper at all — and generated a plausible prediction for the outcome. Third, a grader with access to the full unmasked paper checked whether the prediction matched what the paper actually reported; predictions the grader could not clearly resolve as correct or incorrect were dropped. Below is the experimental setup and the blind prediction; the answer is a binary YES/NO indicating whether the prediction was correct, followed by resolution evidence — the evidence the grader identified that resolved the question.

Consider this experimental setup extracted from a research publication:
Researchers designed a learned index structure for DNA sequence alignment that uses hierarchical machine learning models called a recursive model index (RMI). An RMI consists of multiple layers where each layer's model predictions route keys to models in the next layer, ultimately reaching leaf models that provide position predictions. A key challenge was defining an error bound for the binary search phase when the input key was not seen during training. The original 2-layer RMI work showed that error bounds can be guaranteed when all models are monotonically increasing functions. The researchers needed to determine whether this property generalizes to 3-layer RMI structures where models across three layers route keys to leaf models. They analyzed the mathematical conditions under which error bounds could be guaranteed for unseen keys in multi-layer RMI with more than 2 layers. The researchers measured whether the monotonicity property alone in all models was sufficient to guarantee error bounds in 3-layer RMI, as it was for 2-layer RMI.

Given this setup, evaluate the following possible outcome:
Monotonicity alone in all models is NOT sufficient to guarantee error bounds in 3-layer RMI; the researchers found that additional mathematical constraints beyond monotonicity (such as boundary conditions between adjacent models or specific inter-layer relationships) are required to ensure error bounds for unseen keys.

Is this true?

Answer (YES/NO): YES